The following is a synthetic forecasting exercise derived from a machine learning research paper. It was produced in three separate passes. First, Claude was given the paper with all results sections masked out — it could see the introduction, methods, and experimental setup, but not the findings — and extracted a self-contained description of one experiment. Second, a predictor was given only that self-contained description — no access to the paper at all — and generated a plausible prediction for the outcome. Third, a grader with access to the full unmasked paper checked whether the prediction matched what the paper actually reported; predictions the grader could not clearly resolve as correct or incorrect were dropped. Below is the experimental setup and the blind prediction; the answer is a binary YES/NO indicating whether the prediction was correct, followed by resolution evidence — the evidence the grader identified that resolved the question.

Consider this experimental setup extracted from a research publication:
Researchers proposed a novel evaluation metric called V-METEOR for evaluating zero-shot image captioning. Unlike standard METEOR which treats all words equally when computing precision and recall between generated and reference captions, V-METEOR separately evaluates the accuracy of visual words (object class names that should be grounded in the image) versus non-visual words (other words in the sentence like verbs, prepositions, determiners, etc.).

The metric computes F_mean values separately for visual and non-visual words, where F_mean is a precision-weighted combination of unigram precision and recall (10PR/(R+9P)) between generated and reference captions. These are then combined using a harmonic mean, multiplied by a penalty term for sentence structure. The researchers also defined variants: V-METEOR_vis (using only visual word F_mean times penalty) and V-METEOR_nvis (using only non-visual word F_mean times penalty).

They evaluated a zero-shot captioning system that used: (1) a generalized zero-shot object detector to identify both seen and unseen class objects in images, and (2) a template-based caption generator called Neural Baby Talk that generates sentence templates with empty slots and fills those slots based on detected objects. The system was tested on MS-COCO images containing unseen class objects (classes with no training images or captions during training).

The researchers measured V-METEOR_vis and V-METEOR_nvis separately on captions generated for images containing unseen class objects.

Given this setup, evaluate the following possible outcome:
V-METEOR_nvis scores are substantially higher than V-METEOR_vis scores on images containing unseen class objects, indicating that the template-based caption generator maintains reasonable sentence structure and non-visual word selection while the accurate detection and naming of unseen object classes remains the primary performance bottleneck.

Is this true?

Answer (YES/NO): YES